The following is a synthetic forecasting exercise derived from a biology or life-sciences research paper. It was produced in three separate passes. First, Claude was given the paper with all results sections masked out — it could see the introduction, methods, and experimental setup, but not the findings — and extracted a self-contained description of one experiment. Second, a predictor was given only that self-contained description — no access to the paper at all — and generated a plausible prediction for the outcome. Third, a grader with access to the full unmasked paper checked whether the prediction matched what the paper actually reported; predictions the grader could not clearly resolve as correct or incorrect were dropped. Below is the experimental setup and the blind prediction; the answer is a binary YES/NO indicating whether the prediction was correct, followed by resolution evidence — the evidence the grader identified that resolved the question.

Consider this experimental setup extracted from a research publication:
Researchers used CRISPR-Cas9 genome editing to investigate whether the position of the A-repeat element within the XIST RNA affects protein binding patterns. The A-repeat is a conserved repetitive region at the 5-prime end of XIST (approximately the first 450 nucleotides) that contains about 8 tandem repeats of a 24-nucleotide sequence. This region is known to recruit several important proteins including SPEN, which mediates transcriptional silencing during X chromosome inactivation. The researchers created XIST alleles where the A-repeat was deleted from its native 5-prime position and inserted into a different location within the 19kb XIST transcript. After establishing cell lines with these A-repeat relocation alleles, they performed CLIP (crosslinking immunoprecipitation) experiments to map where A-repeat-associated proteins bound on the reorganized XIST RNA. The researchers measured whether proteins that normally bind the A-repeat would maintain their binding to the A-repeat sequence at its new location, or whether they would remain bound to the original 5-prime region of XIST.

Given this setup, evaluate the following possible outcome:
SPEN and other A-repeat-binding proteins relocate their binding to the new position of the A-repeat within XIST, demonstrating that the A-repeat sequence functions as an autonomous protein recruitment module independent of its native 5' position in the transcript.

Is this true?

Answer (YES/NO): YES